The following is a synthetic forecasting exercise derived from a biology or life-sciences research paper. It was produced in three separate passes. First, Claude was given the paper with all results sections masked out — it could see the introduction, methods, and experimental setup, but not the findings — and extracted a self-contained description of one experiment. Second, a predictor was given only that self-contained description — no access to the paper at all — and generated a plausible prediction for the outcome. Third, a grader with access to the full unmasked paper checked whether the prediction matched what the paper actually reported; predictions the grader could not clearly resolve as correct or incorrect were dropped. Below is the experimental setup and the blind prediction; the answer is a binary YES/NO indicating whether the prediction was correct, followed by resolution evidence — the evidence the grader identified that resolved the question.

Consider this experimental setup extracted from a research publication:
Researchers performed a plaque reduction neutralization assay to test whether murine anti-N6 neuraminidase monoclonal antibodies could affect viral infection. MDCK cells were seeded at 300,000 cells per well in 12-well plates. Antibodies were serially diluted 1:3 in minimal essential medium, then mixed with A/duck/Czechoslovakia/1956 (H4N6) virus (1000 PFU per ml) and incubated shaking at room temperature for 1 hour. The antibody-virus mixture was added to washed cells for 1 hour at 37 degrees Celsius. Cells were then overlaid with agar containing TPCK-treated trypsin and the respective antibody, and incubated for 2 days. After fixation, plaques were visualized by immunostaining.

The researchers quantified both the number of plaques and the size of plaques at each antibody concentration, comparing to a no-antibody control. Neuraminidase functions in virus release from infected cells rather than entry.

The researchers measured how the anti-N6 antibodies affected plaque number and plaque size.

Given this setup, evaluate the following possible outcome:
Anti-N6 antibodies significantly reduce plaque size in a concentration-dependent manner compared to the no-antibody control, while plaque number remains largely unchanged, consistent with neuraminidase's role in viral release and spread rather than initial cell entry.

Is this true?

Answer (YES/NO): NO